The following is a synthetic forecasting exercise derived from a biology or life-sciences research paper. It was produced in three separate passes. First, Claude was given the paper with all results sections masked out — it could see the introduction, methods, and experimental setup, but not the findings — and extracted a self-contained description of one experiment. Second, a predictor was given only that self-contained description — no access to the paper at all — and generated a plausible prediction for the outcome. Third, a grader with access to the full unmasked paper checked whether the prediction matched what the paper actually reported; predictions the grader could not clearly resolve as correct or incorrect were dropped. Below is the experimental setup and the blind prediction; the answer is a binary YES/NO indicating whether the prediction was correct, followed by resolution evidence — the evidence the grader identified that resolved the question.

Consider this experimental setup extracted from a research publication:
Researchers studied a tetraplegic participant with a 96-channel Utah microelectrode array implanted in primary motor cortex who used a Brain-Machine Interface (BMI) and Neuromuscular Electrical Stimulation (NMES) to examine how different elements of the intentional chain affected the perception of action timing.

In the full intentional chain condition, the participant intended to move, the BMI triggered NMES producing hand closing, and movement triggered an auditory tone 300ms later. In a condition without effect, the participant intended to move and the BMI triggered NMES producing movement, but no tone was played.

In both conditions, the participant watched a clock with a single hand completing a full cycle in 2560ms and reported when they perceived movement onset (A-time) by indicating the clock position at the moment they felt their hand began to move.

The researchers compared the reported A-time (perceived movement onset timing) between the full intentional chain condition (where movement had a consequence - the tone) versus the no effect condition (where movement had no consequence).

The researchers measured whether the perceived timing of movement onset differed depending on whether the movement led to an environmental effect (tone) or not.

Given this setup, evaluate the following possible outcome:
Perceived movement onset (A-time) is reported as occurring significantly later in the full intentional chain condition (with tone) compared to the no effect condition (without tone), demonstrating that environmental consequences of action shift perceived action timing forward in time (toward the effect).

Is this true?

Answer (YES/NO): NO